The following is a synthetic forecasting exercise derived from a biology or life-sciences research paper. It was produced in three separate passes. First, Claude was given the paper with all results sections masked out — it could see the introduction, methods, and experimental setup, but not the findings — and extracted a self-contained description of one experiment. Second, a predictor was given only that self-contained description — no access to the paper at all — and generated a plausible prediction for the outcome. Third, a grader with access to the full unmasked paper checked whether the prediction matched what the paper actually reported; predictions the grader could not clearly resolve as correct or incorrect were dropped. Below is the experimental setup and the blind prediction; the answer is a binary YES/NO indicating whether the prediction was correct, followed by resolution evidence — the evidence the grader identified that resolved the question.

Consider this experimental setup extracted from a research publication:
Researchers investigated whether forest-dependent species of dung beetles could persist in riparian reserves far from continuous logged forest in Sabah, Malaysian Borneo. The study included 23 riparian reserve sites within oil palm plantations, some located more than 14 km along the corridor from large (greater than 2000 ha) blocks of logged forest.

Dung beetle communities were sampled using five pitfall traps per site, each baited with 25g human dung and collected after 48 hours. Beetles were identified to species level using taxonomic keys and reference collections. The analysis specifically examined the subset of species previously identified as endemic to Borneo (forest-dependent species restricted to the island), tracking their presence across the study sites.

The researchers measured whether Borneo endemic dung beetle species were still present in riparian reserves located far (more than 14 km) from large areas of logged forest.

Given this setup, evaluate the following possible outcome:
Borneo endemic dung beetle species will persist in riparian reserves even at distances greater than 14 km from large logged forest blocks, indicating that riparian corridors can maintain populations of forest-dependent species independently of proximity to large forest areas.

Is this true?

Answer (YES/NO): YES